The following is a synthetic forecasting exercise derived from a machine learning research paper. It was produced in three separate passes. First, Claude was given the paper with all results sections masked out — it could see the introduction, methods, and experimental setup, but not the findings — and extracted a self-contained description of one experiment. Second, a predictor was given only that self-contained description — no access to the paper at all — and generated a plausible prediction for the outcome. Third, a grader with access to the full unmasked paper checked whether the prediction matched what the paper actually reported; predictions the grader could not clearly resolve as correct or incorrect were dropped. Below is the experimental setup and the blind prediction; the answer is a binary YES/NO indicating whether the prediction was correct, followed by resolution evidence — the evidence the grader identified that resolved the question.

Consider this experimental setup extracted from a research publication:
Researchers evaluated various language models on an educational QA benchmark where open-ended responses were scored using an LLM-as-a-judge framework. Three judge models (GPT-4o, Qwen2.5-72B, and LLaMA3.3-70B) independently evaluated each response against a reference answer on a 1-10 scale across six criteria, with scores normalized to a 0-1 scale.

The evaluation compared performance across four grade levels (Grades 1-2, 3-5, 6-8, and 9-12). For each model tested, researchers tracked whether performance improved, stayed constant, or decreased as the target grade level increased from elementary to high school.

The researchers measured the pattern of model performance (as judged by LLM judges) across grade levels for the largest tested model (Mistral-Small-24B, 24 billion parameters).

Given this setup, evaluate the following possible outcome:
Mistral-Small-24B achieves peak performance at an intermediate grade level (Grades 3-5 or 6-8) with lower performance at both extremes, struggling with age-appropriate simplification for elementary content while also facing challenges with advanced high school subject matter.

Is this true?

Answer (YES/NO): NO